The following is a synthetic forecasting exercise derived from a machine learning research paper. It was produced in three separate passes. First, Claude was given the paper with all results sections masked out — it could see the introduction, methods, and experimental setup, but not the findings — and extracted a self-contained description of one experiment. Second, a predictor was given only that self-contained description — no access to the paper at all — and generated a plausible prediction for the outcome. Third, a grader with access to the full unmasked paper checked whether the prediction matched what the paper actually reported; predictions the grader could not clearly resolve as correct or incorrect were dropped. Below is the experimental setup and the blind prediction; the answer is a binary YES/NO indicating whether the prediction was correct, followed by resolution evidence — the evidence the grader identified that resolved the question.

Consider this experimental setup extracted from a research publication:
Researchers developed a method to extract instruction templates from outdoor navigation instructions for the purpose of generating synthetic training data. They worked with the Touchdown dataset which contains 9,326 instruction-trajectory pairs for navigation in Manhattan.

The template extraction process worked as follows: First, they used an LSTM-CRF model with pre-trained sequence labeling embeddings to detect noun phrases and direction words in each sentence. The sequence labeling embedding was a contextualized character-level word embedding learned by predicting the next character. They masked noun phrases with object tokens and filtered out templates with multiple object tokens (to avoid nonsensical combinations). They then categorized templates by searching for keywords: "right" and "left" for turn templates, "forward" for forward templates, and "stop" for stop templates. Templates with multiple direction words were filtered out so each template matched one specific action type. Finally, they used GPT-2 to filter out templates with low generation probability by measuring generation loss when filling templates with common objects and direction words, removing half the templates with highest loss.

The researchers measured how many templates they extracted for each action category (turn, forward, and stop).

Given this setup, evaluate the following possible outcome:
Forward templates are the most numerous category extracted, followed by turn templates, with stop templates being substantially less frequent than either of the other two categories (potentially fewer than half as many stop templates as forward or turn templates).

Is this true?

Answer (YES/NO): NO